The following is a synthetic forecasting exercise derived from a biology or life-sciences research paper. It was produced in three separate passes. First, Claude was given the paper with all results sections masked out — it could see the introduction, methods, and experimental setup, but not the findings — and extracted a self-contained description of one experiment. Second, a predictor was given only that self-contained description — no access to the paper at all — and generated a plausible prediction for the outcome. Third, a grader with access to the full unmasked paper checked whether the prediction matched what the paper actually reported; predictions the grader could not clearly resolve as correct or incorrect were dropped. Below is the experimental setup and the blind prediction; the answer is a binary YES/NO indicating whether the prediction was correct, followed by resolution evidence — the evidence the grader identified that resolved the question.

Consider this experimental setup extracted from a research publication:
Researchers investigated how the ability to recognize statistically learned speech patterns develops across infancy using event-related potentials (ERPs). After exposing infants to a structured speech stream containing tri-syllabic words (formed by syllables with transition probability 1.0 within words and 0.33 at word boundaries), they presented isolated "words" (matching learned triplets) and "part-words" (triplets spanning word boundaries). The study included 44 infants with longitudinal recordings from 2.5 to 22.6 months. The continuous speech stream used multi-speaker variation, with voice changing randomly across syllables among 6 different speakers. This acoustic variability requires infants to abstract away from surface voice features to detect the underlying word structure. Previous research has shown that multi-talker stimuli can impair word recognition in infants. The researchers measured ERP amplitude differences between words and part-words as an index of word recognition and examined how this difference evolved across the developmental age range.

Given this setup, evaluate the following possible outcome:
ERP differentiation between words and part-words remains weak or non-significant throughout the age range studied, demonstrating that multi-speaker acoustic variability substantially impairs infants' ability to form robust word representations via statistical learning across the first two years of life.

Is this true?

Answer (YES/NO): NO